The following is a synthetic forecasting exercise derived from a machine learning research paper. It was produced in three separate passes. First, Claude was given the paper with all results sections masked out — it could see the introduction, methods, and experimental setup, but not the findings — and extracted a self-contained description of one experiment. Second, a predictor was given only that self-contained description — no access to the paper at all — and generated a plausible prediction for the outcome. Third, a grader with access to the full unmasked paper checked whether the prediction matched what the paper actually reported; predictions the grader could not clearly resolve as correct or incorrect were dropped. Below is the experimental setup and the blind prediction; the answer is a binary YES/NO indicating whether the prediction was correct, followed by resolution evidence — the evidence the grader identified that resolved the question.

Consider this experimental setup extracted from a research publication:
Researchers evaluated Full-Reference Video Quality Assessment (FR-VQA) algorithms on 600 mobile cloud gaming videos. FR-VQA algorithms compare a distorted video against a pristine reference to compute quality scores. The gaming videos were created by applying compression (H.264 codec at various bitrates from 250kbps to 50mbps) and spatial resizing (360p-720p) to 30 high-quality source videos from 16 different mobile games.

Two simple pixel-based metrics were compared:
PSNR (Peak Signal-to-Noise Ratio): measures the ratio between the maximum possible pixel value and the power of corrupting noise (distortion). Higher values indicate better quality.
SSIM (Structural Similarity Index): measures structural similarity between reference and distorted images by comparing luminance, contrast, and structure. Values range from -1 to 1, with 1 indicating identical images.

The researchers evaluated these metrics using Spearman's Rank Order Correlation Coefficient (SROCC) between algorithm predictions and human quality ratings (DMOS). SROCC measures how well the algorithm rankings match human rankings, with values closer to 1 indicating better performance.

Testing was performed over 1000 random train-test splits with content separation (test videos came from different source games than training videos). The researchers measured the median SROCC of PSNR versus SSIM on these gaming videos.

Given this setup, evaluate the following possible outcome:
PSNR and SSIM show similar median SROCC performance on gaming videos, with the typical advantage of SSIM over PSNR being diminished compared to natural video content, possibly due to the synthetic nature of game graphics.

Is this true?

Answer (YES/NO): NO